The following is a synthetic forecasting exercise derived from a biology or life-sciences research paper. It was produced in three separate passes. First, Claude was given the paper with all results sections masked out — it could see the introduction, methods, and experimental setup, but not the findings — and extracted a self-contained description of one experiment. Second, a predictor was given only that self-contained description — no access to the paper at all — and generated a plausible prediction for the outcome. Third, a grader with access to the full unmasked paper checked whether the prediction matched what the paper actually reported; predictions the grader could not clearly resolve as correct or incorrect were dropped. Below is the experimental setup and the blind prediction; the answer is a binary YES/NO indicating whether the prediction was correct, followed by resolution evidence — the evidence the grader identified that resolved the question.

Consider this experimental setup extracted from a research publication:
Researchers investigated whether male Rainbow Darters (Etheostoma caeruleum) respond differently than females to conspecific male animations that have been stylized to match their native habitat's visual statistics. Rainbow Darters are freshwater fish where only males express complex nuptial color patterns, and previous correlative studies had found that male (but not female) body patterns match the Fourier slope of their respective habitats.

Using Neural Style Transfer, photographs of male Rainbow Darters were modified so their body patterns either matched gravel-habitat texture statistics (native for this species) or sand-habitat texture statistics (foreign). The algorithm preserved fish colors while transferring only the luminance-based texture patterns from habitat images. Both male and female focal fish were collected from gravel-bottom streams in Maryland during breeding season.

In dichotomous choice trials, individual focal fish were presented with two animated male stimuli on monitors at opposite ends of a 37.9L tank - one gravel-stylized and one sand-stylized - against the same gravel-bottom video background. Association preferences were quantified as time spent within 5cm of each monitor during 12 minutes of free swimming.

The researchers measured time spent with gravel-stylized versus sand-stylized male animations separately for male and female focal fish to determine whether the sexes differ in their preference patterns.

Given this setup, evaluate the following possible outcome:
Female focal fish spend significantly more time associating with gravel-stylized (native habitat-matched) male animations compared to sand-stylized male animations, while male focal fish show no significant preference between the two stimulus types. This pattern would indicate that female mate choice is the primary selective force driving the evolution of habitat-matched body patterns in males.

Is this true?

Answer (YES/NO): NO